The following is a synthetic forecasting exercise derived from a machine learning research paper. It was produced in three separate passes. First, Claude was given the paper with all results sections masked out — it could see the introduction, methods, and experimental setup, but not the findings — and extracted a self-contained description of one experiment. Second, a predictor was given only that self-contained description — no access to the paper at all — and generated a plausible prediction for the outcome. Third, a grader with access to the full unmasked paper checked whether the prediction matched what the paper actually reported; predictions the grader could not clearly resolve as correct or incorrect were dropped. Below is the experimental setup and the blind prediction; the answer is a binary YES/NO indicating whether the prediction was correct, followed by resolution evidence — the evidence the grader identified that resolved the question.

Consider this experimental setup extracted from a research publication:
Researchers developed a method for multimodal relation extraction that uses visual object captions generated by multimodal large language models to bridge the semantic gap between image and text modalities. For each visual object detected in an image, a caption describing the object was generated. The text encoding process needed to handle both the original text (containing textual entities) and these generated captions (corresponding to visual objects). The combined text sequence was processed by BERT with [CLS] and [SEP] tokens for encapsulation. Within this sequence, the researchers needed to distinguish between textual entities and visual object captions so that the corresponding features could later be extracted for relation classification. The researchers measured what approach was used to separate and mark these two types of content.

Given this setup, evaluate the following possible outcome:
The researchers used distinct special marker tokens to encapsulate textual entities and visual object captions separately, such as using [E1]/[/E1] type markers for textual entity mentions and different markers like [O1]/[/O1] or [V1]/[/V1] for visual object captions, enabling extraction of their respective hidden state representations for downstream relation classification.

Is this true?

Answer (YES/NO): YES